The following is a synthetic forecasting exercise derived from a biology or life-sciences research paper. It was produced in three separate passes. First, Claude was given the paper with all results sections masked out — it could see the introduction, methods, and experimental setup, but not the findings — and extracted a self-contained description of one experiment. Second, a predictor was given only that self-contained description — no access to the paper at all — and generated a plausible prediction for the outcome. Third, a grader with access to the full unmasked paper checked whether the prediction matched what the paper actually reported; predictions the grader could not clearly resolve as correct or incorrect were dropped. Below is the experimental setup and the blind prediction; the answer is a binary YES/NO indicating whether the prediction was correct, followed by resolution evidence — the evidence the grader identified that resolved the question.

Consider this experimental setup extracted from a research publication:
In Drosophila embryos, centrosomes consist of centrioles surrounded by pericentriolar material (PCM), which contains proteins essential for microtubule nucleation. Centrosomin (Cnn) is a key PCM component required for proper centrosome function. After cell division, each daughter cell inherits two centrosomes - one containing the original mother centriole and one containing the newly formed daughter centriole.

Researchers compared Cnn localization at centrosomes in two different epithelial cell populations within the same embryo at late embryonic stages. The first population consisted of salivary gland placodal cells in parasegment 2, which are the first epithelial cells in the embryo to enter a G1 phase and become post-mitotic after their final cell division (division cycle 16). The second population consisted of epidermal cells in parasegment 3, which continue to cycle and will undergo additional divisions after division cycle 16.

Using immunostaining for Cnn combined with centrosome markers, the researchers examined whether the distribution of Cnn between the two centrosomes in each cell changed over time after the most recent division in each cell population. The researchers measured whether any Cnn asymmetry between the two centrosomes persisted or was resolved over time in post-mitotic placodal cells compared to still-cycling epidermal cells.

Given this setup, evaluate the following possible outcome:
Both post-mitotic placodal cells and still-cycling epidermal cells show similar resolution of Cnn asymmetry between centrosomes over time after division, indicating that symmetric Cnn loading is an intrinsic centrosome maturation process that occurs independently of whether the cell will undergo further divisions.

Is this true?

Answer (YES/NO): NO